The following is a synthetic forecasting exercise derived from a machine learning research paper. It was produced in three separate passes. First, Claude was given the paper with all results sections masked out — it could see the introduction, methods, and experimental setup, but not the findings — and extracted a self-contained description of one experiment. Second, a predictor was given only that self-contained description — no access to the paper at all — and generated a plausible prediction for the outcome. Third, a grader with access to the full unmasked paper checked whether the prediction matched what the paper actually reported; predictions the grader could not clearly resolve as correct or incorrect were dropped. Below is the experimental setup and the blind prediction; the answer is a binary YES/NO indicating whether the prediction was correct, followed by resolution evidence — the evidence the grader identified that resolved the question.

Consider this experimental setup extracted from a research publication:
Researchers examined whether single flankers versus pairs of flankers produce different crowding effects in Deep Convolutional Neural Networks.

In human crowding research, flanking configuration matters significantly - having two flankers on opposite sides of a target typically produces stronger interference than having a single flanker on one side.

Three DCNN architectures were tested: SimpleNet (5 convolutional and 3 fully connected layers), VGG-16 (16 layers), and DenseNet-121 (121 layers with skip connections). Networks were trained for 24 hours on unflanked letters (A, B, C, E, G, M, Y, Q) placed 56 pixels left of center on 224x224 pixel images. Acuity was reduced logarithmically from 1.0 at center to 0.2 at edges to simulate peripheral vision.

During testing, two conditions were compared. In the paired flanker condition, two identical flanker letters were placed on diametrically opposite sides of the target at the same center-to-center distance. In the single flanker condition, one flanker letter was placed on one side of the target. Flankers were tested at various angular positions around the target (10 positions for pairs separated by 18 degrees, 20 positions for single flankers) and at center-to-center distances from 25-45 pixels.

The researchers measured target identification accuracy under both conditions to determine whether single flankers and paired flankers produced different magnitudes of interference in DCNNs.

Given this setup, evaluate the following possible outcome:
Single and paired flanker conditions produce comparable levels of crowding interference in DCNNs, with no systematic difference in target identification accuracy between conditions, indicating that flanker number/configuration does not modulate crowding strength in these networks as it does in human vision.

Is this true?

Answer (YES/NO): NO